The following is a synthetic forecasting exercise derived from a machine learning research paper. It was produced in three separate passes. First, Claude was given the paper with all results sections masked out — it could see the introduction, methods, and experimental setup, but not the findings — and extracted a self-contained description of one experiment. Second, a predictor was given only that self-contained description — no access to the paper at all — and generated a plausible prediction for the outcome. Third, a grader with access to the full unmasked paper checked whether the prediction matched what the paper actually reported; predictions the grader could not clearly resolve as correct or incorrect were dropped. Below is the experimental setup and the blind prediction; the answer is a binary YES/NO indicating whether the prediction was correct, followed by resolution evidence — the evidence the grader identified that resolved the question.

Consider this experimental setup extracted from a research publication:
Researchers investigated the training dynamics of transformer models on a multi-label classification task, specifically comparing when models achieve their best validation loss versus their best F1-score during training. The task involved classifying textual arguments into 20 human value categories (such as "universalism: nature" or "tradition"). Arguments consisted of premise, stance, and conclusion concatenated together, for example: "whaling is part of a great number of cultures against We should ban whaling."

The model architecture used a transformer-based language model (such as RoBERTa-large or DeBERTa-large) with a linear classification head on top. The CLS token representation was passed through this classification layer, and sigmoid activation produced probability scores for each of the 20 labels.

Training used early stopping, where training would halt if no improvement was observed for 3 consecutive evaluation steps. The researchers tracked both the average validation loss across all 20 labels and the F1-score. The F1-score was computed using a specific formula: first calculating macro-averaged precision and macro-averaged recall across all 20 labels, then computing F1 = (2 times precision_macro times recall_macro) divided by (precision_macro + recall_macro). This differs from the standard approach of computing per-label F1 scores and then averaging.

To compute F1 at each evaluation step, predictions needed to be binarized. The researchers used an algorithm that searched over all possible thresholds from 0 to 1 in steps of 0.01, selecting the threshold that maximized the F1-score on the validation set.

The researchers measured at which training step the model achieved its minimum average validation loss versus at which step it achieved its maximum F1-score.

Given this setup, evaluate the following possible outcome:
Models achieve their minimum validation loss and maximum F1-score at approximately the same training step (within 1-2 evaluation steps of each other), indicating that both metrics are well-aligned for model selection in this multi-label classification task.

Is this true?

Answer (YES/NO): NO